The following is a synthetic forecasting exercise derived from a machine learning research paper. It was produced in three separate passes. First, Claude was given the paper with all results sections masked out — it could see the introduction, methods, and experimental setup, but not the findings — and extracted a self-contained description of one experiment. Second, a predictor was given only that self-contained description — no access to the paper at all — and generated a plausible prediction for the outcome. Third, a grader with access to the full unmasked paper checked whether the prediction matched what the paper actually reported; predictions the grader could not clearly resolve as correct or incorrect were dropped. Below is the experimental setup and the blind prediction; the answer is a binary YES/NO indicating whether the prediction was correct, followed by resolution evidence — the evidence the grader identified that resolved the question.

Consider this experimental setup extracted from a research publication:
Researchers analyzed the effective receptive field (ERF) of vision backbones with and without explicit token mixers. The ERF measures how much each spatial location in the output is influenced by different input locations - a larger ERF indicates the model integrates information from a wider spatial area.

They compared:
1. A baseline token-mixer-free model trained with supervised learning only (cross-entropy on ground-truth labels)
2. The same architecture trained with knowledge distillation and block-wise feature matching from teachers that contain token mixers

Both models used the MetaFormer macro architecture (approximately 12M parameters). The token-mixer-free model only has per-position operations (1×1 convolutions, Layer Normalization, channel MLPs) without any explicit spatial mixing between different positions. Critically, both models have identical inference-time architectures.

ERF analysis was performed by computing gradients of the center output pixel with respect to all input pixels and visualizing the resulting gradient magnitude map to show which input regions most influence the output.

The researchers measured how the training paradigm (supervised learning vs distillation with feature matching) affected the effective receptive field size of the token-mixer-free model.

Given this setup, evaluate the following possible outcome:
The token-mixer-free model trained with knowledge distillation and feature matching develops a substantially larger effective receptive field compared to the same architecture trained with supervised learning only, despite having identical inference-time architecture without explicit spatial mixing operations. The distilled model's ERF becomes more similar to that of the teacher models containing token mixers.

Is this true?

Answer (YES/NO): YES